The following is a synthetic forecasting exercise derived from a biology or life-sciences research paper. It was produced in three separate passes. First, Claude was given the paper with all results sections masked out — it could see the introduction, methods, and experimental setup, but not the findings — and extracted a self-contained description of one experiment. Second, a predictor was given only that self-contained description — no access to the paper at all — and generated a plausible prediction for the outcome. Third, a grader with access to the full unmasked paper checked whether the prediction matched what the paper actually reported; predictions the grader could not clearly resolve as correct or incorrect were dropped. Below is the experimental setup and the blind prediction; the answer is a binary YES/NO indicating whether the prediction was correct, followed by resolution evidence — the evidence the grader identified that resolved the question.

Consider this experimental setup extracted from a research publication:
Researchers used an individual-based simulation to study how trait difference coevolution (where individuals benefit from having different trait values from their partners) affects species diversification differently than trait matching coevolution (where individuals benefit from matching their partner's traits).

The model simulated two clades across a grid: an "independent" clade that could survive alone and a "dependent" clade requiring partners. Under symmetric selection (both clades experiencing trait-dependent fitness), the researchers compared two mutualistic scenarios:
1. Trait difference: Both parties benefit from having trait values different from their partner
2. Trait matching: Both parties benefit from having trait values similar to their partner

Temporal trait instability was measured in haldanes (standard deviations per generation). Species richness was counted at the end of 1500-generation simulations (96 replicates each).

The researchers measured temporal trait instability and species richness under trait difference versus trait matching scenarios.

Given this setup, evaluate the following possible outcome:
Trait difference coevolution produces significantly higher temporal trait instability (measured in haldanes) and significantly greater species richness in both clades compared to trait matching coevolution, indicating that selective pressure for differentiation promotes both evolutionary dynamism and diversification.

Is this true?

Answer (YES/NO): NO